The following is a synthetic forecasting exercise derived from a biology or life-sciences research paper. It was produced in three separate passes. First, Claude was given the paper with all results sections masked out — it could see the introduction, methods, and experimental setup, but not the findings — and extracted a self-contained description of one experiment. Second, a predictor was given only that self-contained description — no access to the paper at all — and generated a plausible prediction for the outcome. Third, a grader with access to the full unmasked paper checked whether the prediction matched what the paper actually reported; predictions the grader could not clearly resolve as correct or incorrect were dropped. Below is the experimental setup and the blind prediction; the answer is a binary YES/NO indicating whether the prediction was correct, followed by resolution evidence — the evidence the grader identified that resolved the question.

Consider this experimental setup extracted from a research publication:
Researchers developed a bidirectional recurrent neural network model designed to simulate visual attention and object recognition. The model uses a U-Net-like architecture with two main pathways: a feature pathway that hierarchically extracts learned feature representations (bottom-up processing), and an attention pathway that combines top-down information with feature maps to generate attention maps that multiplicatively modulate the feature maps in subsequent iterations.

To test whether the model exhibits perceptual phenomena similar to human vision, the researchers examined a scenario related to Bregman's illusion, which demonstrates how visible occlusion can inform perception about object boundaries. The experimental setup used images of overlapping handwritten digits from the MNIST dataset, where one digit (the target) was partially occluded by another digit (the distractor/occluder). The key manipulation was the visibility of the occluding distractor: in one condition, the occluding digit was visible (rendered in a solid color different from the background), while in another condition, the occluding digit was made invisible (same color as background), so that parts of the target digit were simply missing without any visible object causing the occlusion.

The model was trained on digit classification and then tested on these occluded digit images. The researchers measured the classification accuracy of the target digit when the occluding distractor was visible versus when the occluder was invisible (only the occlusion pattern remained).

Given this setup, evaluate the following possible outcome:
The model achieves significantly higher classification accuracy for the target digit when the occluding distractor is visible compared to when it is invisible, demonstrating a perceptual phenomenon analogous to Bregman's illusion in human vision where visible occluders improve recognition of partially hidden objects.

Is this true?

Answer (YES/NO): YES